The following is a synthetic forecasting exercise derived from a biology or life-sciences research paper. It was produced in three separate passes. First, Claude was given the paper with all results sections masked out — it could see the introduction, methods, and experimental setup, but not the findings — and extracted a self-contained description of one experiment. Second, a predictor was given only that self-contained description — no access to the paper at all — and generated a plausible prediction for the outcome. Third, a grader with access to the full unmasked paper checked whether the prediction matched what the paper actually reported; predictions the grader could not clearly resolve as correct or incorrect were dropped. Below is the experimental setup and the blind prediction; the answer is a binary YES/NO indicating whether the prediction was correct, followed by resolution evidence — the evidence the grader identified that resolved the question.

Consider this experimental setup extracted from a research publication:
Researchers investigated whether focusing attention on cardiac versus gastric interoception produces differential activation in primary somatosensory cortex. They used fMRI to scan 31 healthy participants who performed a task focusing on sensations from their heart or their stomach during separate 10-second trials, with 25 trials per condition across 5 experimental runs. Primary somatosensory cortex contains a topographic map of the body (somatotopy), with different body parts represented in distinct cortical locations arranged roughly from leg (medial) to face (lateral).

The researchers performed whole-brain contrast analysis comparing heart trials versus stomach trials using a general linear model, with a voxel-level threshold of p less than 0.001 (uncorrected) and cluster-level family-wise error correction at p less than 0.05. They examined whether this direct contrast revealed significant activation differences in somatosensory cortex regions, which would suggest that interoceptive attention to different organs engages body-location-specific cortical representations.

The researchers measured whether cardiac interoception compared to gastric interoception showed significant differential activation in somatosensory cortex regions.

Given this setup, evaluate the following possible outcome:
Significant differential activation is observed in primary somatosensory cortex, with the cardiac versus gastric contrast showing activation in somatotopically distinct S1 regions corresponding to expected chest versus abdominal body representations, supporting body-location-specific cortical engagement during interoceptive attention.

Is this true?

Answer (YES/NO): NO